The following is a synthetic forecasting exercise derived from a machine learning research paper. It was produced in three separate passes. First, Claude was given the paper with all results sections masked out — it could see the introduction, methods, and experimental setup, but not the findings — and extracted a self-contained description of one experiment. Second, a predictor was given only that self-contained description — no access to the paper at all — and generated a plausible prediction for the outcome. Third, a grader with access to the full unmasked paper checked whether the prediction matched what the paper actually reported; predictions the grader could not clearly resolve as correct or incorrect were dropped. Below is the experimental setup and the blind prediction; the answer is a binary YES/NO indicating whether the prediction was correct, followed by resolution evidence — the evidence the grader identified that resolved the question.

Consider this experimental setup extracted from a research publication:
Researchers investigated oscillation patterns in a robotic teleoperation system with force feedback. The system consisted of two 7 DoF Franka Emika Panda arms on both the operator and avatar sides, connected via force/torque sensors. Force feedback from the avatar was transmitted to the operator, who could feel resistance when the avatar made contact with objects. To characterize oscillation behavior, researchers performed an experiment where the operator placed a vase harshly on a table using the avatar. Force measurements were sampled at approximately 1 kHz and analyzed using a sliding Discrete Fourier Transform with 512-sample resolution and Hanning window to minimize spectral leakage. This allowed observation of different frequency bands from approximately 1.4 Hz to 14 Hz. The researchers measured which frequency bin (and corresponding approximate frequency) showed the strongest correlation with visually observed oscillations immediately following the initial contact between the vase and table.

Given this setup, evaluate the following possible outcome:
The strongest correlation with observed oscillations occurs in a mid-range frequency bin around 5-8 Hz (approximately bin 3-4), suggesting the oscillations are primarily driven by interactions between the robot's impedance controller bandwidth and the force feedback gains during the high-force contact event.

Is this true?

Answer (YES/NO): YES